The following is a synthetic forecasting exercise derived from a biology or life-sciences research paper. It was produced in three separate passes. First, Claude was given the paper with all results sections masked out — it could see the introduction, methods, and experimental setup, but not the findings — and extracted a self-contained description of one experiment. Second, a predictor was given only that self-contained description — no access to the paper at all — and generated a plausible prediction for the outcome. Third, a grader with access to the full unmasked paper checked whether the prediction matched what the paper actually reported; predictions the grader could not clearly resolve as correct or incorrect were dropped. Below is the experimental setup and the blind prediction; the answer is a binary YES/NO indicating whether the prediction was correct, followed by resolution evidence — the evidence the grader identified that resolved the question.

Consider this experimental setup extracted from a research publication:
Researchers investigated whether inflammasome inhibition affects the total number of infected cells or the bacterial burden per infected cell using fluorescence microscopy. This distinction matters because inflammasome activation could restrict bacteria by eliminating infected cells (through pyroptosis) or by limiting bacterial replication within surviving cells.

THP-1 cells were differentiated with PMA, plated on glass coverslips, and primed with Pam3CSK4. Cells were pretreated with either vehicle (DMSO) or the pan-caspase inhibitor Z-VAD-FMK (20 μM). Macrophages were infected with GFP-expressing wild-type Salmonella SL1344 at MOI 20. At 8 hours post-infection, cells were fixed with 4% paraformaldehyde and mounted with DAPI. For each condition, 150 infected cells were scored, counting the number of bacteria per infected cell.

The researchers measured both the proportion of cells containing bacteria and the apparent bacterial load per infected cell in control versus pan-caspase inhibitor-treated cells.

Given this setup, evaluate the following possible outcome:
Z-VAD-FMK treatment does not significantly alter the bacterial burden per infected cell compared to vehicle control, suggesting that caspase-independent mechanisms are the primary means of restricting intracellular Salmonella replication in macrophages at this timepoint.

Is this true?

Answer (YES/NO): NO